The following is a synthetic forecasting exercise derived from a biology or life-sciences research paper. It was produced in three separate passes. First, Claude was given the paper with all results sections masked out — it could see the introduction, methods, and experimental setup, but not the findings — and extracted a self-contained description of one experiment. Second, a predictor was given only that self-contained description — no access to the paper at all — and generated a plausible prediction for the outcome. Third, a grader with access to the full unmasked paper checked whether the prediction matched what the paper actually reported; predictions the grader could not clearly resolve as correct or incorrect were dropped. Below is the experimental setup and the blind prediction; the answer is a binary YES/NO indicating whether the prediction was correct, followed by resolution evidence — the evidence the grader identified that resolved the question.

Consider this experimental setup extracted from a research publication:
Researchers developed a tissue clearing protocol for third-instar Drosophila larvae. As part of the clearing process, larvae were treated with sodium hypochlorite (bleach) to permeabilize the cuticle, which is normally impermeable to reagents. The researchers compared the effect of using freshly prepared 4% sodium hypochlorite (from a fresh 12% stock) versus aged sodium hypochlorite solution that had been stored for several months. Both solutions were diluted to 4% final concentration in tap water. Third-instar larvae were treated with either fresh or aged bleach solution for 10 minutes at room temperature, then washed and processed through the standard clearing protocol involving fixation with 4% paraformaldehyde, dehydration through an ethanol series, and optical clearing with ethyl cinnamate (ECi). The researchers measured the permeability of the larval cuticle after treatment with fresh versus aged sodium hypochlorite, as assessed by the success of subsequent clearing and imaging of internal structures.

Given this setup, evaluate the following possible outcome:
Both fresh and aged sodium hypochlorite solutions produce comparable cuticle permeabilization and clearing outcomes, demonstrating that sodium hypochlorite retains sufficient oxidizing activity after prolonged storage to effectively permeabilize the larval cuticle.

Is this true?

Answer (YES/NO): NO